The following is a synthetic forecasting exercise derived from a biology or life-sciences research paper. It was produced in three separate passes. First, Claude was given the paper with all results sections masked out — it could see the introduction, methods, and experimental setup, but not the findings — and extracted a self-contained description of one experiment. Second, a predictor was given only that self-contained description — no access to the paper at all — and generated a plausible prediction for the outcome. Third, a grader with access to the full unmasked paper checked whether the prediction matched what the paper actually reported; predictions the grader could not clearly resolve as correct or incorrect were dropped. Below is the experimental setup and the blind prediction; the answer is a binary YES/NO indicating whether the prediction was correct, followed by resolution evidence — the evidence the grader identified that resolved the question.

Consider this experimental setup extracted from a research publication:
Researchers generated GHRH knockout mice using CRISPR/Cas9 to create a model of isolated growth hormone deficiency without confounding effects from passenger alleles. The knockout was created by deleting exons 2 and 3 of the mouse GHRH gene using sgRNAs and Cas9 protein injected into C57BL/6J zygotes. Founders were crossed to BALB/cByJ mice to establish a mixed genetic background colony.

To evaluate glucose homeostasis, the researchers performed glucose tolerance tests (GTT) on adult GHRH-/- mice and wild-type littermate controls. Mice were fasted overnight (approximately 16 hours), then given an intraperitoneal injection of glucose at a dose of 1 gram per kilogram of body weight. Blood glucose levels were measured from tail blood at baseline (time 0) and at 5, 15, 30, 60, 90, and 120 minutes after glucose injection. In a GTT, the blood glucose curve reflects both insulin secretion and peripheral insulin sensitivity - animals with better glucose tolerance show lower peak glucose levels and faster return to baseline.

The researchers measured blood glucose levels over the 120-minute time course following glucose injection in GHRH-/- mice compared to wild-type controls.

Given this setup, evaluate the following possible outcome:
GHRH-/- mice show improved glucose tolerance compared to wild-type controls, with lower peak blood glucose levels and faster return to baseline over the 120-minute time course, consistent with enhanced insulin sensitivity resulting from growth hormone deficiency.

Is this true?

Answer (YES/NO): NO